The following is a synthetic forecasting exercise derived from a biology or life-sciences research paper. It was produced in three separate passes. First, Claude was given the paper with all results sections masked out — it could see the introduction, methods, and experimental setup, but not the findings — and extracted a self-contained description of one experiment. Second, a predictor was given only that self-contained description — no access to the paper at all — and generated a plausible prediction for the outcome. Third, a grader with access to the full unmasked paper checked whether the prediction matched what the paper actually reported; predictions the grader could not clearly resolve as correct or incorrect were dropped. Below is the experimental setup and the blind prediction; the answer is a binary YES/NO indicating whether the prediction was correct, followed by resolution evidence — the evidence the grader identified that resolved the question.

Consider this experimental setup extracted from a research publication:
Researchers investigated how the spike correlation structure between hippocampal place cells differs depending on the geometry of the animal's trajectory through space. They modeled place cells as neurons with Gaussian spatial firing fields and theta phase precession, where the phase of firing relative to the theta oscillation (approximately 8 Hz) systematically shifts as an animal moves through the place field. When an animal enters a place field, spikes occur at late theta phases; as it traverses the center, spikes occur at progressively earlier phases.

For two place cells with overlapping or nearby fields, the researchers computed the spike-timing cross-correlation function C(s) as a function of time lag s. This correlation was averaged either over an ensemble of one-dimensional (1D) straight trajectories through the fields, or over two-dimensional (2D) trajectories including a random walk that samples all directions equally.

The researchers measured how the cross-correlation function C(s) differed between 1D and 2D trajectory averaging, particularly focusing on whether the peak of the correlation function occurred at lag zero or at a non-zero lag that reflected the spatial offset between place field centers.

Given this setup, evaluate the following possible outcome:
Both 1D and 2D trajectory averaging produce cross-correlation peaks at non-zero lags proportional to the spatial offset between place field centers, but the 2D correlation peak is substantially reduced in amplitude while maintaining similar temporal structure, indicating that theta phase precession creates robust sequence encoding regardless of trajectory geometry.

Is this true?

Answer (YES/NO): NO